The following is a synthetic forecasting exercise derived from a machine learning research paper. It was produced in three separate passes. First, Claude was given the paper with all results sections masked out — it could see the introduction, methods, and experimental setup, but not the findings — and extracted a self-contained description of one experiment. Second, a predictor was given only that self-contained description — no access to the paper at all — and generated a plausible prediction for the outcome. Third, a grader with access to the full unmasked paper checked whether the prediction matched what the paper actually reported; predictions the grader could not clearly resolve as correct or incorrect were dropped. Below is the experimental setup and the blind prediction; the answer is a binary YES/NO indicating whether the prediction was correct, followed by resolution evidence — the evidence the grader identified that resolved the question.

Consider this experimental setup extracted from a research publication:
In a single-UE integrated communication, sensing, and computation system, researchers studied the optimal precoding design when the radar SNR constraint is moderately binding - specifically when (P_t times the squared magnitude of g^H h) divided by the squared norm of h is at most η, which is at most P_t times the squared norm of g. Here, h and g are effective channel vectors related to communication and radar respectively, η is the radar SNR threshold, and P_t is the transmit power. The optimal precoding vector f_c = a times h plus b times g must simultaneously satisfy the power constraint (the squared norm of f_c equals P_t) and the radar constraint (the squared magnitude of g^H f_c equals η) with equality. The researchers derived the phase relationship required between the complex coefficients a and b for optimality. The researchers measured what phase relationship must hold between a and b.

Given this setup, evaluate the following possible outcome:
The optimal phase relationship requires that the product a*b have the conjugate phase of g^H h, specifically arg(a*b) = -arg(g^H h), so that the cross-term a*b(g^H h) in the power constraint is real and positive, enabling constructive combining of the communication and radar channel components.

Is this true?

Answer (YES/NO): NO